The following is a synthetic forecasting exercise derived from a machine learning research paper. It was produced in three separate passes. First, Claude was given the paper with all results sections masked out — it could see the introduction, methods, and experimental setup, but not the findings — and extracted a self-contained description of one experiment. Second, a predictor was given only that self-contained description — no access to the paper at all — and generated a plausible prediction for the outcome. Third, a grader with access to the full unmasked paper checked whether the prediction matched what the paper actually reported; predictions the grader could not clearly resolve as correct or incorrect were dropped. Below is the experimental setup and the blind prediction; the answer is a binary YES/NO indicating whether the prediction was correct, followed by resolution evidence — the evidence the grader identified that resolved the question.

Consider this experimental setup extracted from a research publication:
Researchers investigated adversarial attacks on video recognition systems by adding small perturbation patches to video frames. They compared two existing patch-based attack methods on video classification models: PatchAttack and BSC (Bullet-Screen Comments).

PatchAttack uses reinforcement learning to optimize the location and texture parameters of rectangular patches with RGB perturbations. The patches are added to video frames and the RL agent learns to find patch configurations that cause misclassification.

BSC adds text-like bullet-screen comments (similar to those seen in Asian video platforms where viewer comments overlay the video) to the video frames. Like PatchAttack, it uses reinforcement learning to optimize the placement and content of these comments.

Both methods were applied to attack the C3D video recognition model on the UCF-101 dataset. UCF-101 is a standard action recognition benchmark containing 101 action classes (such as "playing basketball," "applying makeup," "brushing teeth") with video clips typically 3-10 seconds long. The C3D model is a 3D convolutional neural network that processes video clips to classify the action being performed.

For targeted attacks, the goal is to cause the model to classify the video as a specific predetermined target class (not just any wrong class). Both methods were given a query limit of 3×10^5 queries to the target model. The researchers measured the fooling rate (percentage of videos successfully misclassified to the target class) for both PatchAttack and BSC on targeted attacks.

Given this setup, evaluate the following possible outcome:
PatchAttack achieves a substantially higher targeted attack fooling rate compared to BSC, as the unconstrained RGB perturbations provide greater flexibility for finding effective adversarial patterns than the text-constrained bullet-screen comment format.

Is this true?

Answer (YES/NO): NO